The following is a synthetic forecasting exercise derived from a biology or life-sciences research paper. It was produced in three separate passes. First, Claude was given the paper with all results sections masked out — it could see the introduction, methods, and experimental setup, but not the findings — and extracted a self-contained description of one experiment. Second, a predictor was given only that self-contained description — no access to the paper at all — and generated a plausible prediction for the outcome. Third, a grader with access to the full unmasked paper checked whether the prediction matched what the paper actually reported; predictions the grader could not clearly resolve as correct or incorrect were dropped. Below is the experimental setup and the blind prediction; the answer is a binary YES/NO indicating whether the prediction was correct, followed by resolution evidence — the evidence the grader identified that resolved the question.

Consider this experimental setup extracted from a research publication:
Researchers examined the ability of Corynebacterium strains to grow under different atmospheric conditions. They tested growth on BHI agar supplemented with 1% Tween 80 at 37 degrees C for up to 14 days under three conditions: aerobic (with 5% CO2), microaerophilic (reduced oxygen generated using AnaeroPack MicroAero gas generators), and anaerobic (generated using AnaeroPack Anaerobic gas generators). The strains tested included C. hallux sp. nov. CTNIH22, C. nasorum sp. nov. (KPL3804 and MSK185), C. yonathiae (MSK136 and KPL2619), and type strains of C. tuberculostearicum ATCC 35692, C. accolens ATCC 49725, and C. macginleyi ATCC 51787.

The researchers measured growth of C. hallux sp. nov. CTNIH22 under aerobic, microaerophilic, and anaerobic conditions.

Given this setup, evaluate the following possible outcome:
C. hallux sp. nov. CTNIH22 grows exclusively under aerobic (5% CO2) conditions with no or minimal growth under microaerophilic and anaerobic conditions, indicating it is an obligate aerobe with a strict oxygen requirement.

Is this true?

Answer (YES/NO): NO